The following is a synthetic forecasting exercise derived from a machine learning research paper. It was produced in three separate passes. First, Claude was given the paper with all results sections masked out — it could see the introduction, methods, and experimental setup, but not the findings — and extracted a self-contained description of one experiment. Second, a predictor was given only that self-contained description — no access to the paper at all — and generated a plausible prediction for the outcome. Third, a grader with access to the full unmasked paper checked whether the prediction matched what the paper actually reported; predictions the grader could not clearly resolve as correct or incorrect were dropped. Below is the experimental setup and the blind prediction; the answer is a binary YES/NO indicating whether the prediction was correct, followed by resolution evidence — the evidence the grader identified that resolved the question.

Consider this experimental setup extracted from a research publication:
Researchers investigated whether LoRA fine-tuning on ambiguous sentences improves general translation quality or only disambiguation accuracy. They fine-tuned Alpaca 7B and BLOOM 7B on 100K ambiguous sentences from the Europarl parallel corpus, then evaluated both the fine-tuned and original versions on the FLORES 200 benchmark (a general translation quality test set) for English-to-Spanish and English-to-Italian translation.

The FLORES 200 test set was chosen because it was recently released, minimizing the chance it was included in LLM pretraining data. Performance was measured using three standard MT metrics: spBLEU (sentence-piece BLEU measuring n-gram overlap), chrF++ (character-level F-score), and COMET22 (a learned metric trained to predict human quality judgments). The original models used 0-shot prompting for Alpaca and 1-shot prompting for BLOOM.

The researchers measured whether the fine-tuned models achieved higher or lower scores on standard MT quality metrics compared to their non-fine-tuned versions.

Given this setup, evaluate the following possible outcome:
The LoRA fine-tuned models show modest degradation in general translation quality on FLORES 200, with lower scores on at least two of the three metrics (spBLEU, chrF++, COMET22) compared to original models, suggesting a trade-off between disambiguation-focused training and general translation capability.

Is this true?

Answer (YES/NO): NO